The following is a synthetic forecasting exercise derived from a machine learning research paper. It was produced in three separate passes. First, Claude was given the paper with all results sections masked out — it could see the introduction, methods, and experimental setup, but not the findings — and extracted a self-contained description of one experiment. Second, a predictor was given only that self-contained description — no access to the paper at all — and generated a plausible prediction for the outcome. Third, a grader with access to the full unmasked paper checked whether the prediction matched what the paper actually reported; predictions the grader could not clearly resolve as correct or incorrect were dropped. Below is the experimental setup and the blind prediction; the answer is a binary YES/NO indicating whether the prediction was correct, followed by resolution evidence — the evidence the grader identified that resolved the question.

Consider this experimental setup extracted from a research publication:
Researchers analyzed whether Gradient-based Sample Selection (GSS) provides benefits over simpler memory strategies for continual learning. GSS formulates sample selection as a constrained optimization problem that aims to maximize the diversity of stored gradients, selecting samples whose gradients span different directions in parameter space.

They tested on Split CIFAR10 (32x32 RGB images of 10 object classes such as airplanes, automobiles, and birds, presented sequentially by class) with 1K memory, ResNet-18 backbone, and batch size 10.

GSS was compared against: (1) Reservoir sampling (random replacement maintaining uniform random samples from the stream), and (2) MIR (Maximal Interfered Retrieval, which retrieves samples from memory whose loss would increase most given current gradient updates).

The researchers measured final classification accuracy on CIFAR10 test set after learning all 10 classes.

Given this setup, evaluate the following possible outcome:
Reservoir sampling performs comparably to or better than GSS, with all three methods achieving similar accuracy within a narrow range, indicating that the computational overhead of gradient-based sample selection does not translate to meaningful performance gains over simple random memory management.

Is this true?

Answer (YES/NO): NO